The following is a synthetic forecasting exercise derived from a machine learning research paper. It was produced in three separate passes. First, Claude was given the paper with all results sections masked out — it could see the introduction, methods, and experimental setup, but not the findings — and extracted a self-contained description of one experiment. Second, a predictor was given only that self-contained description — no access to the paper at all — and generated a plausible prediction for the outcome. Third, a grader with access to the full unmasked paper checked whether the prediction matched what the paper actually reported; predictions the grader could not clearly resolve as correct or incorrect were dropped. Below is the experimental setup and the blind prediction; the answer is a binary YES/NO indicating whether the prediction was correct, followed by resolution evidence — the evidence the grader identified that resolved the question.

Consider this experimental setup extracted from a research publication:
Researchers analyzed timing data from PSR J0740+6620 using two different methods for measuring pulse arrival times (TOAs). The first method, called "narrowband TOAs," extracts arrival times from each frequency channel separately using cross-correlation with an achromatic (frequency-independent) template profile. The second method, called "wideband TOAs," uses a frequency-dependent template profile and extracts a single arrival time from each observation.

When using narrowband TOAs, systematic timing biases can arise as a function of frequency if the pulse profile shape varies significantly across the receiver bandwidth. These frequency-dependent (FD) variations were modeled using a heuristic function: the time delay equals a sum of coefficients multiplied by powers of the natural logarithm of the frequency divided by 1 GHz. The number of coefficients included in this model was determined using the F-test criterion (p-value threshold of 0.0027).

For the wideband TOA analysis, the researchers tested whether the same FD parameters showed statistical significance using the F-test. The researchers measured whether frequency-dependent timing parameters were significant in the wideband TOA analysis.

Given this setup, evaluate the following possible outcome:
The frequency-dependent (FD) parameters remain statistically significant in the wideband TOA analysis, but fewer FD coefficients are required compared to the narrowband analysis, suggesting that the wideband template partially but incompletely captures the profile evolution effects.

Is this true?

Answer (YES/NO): NO